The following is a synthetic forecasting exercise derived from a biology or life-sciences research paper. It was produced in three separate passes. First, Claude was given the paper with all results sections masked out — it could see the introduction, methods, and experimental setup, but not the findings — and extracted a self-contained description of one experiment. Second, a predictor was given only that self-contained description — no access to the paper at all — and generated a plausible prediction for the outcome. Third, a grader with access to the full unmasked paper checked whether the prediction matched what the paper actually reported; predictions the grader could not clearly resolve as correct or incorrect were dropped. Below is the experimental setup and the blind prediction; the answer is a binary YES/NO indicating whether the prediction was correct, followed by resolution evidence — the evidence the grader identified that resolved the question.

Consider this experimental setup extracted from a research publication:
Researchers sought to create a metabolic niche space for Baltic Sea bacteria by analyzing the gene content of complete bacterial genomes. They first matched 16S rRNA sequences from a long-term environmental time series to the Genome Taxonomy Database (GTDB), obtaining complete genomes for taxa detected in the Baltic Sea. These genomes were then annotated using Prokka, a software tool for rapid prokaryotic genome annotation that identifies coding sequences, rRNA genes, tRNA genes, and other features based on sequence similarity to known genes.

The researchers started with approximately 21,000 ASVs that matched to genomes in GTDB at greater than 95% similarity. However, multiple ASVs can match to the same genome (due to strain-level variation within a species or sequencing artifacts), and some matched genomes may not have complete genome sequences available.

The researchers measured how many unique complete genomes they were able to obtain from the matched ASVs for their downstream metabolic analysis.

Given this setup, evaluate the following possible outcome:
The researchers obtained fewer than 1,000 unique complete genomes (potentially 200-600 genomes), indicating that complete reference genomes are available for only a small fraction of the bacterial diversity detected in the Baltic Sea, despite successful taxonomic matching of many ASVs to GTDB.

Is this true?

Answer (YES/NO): NO